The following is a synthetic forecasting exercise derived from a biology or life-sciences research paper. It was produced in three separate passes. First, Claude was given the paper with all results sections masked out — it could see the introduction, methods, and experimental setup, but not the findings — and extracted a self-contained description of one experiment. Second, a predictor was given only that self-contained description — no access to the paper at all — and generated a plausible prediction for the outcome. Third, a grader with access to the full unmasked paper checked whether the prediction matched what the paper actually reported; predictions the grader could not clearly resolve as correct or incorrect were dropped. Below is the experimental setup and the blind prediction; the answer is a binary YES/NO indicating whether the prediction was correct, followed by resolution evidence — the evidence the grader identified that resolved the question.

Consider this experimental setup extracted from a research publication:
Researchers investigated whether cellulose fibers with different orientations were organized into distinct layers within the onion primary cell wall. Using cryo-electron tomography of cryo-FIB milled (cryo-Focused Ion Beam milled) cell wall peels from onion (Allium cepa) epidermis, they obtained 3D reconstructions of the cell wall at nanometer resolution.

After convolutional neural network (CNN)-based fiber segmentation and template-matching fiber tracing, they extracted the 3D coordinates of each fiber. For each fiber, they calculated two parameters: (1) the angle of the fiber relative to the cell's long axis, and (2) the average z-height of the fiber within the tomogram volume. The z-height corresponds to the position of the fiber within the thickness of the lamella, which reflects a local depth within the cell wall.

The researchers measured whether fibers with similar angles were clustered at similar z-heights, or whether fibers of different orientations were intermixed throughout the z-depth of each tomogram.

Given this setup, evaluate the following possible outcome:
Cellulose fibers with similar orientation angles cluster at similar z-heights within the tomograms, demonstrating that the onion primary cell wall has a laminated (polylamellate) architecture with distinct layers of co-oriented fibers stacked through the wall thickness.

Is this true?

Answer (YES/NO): YES